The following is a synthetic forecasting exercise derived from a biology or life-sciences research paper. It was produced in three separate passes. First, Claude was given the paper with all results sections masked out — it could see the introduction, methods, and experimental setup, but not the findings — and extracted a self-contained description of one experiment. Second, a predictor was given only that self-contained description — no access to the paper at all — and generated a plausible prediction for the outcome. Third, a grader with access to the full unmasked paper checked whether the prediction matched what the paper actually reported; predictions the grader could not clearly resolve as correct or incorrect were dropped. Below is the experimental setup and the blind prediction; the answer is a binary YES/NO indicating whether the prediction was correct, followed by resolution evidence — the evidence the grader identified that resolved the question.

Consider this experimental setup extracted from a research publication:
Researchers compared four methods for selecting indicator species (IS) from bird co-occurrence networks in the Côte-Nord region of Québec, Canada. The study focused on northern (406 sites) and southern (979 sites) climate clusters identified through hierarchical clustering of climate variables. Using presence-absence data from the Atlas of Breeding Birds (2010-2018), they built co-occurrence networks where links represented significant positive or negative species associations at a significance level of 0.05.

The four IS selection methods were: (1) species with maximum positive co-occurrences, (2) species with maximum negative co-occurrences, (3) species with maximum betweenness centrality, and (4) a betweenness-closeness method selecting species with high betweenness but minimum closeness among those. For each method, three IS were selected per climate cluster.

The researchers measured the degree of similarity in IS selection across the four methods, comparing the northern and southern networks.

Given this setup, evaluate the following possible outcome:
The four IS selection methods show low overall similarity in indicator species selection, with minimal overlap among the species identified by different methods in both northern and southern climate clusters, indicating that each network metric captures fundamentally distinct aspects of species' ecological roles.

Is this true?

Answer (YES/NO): YES